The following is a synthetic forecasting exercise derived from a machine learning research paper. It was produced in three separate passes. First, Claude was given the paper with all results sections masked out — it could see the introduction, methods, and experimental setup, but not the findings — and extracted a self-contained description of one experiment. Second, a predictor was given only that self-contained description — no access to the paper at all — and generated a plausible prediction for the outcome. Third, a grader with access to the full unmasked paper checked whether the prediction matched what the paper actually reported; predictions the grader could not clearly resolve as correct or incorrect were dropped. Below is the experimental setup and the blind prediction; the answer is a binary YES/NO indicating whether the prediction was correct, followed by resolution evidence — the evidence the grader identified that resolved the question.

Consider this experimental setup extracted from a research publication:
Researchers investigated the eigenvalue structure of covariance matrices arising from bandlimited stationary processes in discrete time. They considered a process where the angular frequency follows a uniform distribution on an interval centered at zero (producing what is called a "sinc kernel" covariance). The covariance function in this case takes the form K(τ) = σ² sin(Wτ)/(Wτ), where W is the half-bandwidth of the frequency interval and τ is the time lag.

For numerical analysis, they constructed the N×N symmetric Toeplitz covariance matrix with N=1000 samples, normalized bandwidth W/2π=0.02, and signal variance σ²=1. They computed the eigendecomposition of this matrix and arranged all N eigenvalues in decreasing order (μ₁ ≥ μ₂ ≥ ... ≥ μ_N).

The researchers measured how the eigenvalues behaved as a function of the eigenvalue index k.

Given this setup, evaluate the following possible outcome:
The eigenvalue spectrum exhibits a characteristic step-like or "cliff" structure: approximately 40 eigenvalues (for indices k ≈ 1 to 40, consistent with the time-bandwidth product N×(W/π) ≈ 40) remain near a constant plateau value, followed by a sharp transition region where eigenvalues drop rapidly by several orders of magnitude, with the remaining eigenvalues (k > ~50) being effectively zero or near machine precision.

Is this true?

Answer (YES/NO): YES